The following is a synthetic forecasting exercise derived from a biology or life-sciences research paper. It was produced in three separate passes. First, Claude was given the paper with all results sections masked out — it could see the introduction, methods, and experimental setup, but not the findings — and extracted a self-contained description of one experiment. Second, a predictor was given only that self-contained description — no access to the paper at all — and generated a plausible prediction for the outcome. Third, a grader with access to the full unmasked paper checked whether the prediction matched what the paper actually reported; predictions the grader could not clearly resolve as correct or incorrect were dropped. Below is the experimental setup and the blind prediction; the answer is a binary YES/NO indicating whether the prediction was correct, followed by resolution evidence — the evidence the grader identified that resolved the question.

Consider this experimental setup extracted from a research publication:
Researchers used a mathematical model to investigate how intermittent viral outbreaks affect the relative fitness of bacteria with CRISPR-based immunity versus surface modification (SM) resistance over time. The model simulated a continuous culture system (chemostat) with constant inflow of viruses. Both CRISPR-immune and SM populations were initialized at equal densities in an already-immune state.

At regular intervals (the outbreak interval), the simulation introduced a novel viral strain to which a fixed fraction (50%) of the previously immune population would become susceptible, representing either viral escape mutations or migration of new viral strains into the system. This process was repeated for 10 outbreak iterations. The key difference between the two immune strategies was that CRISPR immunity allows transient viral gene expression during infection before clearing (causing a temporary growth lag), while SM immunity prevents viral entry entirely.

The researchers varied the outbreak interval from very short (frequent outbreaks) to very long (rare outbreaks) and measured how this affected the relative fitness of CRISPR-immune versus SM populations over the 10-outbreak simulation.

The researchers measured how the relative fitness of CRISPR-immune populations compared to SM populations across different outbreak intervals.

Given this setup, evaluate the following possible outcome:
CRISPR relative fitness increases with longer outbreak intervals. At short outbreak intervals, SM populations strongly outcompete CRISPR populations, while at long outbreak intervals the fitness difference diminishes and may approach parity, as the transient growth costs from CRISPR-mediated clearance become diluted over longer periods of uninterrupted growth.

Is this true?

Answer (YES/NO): NO